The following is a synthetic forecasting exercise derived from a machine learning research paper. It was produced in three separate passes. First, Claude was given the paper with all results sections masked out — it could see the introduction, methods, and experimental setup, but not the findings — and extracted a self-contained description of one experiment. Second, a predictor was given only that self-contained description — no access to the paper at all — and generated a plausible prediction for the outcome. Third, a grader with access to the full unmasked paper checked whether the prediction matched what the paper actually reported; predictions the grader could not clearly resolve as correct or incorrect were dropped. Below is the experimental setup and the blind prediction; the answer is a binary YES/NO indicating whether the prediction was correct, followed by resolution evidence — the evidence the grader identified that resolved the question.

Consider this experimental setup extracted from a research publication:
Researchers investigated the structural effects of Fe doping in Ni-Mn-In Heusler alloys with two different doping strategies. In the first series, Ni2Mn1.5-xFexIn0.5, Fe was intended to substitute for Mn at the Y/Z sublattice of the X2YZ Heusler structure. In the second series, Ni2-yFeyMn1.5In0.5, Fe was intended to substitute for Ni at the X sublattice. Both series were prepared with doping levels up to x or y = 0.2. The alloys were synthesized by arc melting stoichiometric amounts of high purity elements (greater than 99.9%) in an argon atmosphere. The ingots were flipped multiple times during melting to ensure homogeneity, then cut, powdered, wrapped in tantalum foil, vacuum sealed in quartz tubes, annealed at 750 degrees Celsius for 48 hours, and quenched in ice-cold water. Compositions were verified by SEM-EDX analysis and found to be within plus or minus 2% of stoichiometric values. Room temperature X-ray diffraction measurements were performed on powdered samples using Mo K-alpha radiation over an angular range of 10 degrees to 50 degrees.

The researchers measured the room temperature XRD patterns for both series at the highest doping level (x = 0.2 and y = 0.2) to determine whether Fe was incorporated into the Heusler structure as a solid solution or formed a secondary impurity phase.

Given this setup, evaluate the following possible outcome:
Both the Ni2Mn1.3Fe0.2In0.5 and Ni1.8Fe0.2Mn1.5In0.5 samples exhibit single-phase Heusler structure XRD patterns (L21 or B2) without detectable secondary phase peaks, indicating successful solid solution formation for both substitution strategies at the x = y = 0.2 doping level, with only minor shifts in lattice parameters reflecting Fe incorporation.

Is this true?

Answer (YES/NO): NO